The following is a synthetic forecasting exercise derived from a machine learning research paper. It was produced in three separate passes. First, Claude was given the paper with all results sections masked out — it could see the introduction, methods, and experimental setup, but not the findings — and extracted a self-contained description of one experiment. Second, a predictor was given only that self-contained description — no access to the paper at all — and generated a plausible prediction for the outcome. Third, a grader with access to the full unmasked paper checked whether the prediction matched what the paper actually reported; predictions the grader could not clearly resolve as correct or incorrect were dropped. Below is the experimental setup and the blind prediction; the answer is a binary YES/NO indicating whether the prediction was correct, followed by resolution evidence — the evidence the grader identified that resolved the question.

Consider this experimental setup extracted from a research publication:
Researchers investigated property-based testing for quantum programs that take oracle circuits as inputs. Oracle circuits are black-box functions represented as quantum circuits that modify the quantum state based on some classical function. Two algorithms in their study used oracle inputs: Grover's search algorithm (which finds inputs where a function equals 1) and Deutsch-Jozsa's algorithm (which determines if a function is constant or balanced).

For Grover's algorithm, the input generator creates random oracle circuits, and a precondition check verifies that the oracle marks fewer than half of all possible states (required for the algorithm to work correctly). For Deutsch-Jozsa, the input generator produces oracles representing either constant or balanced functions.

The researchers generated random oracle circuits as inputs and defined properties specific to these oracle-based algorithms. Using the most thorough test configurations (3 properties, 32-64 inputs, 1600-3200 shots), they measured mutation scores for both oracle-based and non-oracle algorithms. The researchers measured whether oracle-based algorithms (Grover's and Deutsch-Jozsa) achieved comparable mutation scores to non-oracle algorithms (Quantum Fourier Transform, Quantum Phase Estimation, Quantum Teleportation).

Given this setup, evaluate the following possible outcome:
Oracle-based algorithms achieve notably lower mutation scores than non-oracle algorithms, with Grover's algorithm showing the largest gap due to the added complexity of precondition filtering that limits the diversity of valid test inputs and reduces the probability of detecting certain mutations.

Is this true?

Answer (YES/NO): NO